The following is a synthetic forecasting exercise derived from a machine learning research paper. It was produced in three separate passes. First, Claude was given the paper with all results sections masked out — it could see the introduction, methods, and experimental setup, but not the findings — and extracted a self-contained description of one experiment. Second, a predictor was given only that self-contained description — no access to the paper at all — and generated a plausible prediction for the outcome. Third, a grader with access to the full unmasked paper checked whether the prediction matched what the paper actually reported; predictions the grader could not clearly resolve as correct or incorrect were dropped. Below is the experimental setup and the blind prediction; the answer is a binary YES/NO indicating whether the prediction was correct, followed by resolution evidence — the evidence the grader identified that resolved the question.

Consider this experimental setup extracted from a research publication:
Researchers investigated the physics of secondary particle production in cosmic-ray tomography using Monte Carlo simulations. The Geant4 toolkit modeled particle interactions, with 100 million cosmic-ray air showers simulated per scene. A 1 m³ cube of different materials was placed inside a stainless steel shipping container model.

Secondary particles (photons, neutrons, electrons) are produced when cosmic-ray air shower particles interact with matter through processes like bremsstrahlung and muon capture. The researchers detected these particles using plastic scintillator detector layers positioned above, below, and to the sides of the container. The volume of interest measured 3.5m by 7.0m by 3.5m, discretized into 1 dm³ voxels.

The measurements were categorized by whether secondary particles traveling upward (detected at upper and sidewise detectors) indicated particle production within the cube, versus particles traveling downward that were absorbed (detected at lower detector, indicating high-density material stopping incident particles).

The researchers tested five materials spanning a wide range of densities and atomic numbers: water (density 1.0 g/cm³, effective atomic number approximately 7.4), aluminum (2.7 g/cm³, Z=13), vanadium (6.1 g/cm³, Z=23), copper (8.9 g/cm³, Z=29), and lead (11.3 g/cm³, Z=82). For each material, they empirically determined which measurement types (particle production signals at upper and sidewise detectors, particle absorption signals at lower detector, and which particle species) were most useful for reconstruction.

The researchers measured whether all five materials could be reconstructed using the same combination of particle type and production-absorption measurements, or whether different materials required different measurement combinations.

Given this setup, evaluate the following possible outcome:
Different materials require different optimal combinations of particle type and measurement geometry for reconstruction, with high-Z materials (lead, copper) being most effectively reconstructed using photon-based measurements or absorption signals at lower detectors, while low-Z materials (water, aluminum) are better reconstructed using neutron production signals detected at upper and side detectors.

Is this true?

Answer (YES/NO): NO